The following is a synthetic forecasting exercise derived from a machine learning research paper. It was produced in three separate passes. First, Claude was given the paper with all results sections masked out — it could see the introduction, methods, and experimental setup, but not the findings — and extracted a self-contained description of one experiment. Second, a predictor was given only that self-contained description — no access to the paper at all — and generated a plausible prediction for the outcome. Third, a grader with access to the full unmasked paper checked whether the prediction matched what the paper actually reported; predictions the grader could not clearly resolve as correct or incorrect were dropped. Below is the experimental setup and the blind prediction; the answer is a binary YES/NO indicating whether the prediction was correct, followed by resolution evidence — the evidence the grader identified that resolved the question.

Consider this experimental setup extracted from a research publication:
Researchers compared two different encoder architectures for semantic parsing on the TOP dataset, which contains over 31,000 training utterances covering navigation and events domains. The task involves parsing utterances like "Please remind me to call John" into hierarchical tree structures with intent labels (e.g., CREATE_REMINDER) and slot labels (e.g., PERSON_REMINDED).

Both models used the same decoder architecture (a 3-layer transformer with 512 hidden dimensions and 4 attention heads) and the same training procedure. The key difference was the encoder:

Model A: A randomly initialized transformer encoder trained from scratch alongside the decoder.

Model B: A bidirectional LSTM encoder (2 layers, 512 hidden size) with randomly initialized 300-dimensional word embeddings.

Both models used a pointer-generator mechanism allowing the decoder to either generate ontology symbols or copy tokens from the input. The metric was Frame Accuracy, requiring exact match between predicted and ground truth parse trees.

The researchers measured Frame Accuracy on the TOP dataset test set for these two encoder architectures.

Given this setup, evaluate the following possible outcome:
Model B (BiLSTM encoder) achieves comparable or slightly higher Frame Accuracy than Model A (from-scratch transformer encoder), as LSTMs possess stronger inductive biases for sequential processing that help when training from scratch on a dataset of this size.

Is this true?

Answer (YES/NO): NO